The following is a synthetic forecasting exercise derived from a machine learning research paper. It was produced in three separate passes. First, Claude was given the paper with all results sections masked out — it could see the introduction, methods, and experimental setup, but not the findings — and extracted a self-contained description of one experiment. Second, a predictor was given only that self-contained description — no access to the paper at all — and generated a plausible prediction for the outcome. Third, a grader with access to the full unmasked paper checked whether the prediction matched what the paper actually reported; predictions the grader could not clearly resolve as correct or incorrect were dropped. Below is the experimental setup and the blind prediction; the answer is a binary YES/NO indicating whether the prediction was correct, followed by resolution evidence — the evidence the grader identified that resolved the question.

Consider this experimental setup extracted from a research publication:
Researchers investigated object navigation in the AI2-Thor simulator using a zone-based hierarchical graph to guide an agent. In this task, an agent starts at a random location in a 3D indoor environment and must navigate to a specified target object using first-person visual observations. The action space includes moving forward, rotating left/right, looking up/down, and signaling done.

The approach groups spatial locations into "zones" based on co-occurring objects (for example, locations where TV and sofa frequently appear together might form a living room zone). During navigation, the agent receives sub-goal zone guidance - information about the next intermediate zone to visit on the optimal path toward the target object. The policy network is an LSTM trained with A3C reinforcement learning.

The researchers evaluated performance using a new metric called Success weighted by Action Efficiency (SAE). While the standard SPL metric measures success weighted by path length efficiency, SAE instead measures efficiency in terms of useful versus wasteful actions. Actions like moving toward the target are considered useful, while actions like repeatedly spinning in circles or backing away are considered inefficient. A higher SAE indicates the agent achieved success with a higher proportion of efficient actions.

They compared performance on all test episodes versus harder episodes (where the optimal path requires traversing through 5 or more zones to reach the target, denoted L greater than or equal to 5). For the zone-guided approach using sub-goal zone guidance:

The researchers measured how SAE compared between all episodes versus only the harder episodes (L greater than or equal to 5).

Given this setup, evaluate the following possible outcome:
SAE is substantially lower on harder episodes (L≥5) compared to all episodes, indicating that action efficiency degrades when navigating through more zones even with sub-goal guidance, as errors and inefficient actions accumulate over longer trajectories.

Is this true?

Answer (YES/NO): NO